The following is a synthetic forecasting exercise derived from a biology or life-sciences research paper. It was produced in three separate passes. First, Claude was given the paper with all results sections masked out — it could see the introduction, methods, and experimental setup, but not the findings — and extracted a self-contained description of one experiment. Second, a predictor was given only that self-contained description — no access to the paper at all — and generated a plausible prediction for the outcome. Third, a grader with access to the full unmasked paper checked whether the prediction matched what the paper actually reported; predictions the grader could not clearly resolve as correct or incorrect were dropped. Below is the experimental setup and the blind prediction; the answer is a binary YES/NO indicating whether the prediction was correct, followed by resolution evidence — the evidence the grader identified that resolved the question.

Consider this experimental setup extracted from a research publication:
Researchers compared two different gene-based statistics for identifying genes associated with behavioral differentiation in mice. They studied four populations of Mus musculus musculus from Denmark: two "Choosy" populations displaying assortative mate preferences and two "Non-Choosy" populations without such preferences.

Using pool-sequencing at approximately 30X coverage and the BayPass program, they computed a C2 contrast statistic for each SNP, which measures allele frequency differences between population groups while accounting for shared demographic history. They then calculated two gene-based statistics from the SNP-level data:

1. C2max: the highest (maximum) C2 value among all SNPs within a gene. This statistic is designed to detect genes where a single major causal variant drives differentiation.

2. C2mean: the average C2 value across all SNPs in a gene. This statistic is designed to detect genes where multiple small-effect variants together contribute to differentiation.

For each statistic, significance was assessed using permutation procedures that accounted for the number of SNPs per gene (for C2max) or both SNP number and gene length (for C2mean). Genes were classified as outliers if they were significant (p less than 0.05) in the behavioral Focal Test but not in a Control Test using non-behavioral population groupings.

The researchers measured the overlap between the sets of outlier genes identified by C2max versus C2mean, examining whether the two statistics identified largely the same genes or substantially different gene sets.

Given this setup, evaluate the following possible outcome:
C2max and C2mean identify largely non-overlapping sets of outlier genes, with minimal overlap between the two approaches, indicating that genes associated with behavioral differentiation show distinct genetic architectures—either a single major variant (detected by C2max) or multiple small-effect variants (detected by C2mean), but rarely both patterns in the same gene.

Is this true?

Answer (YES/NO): NO